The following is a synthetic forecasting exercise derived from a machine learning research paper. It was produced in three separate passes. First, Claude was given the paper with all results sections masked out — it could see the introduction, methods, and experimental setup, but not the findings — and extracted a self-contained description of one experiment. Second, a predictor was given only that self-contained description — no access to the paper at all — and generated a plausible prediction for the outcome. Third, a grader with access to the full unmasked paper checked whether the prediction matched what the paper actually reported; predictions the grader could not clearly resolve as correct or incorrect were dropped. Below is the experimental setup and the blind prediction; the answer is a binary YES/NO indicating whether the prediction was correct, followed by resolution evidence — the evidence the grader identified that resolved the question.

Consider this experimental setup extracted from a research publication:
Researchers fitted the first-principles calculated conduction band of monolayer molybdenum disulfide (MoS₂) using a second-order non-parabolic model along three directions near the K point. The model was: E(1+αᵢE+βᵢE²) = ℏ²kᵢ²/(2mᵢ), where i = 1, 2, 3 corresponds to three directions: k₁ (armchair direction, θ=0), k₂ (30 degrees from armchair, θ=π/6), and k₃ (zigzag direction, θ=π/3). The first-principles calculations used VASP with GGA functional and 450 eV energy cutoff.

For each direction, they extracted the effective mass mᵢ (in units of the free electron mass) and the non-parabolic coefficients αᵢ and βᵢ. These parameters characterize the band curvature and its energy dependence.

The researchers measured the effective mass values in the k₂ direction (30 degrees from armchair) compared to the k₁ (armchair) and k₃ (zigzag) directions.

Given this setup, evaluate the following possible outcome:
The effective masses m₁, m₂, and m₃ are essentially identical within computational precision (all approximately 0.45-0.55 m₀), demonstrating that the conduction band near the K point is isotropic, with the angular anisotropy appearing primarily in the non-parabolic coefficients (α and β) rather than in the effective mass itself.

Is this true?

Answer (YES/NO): NO